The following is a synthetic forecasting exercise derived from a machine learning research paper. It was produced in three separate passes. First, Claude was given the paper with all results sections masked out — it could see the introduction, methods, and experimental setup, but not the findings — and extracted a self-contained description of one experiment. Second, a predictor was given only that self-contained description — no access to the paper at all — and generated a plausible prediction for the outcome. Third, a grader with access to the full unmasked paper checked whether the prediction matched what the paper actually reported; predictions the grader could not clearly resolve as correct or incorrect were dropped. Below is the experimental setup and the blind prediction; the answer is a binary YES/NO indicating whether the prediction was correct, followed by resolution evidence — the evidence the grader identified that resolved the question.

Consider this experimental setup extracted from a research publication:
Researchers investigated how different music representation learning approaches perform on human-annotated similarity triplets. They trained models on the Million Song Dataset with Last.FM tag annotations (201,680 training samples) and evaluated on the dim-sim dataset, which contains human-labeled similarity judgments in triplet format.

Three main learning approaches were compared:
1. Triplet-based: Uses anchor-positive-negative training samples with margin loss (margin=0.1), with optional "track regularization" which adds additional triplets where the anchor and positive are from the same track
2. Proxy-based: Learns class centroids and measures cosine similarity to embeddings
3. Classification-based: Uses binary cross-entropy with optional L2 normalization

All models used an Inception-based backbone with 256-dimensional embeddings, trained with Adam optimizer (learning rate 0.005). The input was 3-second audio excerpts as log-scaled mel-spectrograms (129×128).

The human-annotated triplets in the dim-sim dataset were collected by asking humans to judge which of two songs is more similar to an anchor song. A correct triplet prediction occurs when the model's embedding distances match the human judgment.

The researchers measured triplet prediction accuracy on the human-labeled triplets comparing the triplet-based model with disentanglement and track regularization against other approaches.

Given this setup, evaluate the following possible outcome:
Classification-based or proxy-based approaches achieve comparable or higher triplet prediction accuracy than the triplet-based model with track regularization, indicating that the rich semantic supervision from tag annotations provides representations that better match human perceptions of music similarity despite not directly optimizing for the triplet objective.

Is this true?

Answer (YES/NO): NO